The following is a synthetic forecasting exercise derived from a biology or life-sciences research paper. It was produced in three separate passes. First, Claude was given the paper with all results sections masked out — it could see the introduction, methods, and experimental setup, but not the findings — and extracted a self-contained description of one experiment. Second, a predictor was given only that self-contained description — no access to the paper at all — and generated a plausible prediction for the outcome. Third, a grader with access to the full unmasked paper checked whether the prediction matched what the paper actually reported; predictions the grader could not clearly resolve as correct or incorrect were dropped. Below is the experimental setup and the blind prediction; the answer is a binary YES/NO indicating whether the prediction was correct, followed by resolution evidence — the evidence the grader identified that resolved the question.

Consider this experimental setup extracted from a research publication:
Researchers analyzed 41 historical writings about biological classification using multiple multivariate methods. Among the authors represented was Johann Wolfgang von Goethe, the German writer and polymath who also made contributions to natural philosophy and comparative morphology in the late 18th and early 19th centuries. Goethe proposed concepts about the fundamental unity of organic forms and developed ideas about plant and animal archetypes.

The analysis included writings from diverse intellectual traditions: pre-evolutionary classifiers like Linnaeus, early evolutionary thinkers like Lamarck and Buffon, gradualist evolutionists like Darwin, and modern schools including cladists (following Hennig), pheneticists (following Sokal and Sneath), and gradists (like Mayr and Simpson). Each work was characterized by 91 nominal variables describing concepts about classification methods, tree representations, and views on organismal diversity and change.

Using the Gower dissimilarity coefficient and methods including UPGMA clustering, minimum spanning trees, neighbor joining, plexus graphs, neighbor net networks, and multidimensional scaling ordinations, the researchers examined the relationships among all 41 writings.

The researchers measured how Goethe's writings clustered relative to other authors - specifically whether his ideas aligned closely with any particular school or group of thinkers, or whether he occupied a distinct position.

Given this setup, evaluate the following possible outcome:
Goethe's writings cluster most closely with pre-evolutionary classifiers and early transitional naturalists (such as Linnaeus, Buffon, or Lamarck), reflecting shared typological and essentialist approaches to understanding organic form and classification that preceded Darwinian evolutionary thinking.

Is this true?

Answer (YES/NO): NO